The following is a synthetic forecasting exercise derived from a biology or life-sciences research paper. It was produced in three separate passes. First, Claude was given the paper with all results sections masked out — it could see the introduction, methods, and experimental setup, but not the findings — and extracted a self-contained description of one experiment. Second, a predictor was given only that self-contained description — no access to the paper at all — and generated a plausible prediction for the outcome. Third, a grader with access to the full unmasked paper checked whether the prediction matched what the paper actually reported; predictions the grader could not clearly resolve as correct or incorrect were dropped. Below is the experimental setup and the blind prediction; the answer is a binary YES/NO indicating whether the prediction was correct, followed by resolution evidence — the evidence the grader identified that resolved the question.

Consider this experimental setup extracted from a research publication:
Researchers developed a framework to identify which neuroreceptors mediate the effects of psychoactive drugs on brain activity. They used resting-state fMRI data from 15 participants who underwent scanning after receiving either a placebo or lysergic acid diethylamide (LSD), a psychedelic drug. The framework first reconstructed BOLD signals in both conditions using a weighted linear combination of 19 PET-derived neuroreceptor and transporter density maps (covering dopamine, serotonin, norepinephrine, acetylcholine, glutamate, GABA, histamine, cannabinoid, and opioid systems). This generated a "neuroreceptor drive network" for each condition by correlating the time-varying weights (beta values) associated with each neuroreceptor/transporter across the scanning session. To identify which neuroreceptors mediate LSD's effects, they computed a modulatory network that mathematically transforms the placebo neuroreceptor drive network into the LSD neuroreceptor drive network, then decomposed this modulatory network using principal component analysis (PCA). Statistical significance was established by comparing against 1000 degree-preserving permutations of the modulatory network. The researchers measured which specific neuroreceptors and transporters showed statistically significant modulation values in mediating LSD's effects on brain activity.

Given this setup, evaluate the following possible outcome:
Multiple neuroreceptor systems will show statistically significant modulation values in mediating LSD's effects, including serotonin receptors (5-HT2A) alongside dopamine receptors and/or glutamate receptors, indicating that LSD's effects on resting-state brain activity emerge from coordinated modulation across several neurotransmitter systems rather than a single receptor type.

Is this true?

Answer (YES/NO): NO